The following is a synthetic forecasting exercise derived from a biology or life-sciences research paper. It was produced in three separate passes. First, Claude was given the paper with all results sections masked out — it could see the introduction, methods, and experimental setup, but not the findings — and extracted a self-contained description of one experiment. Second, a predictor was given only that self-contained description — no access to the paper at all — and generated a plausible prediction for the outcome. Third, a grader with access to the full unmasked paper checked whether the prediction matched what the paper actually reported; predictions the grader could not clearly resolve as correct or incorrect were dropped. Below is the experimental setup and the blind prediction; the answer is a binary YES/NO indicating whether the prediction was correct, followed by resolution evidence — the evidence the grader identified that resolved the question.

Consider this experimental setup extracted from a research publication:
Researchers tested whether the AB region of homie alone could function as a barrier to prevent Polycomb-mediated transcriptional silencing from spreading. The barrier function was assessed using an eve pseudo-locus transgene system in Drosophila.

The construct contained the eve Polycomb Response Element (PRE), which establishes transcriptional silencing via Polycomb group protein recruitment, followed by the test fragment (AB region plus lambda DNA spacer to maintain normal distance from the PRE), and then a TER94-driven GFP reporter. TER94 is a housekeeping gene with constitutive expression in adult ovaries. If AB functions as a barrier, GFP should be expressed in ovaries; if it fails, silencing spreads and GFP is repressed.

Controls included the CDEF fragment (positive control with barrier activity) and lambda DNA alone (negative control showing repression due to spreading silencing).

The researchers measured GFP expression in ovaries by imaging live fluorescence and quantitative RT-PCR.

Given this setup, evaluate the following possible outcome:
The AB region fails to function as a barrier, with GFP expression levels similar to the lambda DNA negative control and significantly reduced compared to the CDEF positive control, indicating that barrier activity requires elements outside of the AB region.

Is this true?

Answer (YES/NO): YES